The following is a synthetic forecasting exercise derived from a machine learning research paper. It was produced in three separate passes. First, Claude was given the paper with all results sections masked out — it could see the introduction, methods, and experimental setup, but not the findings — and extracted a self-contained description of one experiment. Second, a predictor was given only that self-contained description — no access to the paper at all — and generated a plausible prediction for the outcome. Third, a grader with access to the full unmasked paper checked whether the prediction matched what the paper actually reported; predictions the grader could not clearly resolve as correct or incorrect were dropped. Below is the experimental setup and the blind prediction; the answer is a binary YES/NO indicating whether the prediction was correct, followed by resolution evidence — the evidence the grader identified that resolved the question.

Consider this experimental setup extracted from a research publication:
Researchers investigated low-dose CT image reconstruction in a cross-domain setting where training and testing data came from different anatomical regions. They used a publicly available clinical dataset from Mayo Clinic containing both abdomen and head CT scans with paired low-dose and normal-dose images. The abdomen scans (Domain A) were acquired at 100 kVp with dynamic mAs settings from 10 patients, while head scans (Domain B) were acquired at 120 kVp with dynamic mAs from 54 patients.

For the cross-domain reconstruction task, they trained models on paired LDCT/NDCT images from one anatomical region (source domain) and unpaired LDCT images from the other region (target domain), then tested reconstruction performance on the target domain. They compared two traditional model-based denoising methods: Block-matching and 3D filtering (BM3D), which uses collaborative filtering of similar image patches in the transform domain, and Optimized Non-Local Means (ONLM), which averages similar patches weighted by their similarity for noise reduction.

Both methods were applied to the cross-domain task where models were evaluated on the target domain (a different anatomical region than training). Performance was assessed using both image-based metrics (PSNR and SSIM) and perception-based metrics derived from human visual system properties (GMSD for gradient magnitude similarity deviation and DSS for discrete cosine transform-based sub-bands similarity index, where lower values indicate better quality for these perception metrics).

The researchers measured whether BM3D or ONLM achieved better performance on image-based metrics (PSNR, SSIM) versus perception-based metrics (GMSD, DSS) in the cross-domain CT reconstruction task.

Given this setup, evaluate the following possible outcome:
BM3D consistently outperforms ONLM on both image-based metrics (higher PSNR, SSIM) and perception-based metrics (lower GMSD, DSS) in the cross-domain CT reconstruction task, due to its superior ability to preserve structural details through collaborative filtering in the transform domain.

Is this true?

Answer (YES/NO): NO